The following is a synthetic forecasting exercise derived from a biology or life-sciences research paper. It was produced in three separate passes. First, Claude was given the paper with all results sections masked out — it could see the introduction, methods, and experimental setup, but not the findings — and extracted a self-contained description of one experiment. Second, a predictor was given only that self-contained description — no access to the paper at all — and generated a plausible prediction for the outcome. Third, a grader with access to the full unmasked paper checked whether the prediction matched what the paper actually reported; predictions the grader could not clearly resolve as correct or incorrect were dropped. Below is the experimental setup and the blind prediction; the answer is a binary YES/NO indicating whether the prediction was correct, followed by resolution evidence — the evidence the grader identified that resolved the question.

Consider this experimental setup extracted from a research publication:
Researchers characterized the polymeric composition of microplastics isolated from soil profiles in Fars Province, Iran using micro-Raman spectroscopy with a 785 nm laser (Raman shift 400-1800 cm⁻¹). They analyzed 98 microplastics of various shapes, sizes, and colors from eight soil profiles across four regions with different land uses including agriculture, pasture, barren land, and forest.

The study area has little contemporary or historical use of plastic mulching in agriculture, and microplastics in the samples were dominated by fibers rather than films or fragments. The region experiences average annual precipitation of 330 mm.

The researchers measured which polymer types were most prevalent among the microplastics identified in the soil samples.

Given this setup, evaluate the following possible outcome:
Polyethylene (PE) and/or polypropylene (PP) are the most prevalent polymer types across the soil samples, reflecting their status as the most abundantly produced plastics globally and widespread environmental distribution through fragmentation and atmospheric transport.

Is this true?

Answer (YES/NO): NO